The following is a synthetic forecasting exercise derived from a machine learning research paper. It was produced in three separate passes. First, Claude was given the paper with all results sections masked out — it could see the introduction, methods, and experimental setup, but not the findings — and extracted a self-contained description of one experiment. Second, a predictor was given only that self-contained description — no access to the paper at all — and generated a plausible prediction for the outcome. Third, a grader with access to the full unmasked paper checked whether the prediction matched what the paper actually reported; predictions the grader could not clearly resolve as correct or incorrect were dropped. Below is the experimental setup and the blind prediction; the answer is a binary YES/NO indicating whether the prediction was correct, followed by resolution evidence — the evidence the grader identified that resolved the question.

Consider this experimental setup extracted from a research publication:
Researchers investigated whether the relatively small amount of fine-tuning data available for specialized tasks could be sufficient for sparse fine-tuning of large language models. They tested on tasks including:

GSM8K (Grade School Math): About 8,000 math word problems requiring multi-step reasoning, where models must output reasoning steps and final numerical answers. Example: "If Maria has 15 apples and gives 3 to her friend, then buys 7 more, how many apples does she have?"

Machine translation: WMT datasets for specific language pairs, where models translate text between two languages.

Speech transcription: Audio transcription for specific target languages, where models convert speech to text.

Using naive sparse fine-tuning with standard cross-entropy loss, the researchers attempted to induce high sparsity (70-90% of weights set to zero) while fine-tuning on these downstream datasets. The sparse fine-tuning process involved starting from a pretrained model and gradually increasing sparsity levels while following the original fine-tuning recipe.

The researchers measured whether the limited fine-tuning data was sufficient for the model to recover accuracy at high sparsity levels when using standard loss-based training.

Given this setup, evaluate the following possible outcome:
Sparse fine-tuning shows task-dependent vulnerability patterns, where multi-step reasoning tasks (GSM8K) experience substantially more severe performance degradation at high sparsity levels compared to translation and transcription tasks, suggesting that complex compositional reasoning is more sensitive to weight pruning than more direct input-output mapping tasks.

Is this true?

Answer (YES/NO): NO